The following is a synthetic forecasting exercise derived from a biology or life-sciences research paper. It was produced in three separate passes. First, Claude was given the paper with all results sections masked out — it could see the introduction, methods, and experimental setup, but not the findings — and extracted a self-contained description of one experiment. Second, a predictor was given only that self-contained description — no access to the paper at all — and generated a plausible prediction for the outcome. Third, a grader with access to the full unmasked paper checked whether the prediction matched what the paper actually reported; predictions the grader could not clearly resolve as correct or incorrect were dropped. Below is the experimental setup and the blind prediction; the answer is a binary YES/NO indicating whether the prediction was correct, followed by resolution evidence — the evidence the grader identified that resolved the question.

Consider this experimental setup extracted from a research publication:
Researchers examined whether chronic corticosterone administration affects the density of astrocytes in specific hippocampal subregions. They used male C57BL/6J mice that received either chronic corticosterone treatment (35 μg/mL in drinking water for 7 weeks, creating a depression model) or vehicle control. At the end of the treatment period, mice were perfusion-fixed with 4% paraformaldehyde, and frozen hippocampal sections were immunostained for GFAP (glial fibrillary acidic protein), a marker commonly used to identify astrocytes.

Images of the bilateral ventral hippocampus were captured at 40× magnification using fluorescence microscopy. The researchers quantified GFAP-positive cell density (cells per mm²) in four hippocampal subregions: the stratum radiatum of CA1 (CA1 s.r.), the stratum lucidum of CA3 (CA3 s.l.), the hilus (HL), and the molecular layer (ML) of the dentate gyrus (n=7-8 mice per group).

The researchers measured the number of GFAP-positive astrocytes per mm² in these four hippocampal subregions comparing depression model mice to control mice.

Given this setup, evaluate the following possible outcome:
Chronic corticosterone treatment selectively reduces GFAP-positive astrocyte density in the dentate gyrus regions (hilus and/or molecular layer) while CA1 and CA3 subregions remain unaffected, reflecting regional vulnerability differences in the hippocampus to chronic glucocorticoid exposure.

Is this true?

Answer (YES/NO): NO